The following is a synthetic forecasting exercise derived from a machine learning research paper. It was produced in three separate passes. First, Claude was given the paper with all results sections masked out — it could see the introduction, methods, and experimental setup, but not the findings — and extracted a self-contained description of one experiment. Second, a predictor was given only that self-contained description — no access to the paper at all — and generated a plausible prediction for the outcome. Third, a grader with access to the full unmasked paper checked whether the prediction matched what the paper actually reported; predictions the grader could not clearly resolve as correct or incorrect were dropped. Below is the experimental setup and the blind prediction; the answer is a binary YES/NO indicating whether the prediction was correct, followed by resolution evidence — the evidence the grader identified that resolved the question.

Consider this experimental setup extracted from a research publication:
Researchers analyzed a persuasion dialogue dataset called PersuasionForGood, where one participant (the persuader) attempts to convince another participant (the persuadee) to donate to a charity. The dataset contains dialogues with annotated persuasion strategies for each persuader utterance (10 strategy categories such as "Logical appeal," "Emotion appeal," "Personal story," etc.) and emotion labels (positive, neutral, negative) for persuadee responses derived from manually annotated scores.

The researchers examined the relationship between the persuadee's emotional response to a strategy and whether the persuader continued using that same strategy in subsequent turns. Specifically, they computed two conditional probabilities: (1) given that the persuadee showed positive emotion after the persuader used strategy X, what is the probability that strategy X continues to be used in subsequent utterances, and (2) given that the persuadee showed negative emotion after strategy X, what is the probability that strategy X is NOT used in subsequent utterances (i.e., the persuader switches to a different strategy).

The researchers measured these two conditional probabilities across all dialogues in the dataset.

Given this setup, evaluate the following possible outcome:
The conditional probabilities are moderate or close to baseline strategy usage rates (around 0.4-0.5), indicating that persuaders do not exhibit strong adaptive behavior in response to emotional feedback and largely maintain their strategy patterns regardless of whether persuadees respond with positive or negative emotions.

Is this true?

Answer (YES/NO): NO